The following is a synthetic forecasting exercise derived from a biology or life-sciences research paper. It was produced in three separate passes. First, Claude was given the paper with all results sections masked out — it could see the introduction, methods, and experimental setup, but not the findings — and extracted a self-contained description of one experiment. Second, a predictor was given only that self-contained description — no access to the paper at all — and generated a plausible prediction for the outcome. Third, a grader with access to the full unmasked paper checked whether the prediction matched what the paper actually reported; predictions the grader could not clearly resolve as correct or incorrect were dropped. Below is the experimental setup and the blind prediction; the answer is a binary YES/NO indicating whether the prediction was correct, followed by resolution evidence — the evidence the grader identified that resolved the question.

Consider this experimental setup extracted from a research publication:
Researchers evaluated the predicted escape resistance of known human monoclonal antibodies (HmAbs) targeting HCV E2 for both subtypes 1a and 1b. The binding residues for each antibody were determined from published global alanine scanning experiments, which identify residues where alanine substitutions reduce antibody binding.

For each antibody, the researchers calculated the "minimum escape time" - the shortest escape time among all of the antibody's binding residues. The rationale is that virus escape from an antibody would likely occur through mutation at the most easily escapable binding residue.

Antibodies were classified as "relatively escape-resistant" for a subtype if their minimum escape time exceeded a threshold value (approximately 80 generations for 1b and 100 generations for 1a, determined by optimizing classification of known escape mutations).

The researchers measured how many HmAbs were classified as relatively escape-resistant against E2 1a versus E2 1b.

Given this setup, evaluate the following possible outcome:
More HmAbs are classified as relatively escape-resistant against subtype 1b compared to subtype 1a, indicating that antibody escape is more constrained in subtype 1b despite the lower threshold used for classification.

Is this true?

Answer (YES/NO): NO